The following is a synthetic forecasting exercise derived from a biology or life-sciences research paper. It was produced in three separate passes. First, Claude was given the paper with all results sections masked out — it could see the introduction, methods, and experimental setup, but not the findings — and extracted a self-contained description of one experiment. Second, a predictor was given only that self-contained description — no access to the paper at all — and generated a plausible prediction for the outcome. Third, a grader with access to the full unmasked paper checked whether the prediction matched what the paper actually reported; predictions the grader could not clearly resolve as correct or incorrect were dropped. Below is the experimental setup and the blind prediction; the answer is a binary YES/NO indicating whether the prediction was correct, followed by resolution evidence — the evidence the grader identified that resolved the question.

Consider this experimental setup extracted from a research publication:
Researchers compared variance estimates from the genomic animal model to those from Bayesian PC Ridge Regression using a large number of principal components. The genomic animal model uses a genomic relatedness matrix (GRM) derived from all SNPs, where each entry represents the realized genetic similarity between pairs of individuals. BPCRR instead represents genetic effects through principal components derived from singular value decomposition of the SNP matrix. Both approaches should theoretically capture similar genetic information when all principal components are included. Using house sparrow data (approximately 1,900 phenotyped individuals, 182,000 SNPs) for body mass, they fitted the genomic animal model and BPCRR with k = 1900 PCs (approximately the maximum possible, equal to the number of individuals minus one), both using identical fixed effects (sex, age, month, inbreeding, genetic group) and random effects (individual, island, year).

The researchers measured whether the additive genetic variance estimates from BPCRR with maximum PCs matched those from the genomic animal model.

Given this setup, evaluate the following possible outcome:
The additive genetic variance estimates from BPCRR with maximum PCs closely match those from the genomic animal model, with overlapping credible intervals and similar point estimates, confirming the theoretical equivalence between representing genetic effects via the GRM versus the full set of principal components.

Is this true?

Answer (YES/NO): YES